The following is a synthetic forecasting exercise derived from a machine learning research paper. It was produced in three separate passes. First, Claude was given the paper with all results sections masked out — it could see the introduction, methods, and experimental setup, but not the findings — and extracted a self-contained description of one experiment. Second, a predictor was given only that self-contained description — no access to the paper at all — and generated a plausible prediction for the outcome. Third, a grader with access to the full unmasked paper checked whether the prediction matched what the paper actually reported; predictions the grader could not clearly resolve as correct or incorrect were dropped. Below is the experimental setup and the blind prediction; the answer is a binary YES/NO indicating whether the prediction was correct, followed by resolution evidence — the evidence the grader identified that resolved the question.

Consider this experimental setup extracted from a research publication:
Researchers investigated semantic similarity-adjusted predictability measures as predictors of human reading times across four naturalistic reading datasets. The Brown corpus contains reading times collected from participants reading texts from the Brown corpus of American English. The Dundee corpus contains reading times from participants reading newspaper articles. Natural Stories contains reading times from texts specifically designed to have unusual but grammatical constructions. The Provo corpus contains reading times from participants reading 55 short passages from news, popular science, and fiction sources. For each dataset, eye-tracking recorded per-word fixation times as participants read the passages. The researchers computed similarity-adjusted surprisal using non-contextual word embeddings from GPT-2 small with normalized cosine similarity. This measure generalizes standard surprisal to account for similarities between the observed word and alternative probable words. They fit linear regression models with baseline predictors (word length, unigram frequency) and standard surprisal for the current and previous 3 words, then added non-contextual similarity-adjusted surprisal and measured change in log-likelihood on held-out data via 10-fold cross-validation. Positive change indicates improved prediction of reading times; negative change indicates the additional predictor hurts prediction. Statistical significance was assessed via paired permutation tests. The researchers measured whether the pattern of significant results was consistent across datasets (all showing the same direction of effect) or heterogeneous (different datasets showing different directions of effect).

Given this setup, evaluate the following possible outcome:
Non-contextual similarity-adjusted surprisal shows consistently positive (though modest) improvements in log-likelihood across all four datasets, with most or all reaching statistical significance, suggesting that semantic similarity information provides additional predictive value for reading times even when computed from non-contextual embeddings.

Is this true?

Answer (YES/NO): NO